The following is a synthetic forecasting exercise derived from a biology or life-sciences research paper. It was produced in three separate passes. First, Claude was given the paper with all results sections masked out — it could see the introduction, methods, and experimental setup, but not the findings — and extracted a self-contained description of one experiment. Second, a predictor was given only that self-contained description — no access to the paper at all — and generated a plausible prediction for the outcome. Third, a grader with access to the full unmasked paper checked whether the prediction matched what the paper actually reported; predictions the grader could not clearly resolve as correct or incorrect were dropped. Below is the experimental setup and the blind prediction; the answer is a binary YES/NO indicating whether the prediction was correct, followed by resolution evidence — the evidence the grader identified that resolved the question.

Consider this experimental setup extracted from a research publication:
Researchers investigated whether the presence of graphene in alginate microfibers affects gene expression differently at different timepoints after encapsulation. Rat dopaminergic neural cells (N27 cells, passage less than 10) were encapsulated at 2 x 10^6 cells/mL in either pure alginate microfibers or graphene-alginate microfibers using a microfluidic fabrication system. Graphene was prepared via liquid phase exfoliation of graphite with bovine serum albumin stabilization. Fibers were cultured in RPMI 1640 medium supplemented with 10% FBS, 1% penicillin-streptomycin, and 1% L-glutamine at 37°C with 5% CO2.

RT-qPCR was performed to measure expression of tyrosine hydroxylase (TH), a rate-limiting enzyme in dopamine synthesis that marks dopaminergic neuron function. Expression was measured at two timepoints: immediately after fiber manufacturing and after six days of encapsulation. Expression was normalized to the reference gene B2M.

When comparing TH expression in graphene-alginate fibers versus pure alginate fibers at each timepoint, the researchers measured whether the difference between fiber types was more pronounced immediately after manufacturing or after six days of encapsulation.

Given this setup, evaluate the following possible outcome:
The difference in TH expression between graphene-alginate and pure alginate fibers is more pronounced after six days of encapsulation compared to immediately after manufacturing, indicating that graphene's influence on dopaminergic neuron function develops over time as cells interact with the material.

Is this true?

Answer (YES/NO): NO